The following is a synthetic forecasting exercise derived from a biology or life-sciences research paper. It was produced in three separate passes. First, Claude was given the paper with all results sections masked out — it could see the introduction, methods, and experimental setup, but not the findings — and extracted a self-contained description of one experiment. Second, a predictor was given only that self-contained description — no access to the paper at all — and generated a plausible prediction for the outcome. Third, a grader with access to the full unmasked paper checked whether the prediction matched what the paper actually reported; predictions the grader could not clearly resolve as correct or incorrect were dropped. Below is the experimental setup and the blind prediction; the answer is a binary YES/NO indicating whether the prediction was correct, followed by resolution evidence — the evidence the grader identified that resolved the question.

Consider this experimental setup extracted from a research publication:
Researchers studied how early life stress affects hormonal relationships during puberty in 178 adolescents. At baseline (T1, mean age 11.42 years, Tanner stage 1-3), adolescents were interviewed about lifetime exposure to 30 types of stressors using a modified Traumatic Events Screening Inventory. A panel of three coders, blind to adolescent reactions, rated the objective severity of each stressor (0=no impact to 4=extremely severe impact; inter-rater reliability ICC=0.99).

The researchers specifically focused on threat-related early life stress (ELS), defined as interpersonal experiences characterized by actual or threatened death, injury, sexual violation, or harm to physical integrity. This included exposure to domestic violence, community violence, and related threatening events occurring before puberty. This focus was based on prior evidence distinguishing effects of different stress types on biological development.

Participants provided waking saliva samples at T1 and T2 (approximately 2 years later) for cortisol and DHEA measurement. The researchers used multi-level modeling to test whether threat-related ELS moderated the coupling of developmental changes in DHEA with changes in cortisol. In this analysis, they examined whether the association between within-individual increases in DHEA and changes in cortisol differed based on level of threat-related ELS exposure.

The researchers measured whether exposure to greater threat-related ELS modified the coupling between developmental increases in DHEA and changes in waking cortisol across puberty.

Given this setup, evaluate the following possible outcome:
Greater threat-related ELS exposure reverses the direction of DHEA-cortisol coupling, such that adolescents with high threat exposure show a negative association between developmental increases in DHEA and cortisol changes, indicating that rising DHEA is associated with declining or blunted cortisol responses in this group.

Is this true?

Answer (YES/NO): NO